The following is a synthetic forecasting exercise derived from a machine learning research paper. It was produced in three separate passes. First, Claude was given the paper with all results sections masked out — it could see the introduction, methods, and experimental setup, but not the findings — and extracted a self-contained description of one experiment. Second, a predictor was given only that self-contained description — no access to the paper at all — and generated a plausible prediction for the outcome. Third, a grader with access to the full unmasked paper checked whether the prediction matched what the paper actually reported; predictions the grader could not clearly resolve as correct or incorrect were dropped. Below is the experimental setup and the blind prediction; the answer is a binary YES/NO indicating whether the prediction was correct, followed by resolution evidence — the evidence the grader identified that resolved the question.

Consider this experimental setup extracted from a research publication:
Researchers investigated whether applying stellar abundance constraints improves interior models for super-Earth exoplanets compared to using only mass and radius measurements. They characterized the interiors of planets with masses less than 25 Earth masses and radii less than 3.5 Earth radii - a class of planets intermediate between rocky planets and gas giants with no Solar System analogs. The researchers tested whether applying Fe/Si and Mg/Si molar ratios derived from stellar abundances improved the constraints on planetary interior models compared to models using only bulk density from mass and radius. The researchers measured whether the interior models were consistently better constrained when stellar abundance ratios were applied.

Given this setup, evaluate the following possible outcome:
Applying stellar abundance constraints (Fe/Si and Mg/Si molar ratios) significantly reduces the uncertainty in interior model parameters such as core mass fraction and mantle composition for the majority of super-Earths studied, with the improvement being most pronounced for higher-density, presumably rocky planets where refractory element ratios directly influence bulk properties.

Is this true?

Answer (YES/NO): NO